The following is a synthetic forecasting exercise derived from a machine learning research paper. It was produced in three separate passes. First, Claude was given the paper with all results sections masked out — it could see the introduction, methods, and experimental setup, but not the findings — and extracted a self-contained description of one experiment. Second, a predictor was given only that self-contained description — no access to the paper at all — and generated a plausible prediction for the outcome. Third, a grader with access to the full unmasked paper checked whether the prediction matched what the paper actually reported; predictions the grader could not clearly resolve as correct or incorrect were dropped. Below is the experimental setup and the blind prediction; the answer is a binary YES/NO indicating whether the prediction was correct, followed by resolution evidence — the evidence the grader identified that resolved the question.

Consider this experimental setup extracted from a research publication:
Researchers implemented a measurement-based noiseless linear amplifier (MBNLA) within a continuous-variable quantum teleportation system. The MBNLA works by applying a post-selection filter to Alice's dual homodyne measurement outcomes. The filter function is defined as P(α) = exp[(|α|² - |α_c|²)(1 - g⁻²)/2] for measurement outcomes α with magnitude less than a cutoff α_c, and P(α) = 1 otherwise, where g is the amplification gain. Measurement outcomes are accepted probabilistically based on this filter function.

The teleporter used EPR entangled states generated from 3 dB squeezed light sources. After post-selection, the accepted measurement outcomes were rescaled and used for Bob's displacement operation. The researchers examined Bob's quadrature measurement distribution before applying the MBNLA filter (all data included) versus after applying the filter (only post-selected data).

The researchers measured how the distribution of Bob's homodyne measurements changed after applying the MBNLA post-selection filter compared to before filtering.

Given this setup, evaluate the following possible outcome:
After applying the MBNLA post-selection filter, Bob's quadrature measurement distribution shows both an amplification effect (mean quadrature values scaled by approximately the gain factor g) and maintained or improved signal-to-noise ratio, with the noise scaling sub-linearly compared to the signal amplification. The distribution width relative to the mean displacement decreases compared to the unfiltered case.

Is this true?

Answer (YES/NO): NO